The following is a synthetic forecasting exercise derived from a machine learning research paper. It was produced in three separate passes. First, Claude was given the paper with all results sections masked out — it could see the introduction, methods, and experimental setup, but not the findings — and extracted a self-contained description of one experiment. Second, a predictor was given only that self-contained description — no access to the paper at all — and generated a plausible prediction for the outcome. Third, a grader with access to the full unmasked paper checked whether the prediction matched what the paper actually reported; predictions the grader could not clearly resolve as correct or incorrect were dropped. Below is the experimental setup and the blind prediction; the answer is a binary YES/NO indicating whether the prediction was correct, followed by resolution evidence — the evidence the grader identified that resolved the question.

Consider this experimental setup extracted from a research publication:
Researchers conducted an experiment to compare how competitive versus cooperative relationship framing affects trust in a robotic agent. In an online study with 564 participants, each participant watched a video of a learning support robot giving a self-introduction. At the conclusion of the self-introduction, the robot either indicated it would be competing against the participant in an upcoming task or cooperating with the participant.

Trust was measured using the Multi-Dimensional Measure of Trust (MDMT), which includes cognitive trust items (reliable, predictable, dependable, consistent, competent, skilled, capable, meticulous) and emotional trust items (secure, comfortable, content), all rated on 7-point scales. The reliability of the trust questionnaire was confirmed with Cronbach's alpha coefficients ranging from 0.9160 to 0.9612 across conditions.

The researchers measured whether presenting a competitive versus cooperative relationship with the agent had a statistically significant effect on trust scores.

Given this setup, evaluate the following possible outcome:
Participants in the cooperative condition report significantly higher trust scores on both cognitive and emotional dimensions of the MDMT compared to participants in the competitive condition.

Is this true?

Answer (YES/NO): NO